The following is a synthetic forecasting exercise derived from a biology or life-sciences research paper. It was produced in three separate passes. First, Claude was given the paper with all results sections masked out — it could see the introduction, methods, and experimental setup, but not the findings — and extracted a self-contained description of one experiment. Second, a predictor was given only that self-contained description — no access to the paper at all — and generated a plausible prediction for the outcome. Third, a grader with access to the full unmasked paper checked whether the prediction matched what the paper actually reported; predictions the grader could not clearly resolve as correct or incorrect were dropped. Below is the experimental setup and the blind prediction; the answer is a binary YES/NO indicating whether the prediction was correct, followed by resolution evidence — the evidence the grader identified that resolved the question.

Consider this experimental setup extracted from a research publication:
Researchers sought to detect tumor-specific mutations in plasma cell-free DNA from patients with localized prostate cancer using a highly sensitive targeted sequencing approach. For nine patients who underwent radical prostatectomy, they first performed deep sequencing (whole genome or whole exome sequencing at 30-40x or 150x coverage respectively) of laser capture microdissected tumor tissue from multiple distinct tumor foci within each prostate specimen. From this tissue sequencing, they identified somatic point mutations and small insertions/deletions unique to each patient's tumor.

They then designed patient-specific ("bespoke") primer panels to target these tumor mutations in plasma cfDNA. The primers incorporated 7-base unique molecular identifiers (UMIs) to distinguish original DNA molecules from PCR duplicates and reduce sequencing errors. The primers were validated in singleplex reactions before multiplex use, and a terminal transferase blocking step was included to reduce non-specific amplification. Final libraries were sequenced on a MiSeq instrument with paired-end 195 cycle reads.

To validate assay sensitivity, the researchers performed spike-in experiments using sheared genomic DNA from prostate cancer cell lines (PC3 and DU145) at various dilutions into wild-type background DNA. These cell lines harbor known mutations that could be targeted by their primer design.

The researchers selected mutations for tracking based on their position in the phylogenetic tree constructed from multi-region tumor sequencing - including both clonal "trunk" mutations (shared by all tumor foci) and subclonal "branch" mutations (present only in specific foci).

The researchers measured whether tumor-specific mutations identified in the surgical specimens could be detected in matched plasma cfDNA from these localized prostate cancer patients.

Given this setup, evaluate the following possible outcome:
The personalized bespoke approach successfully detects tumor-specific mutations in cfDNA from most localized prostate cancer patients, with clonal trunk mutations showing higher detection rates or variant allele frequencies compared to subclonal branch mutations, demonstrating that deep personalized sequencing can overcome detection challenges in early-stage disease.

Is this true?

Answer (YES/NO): NO